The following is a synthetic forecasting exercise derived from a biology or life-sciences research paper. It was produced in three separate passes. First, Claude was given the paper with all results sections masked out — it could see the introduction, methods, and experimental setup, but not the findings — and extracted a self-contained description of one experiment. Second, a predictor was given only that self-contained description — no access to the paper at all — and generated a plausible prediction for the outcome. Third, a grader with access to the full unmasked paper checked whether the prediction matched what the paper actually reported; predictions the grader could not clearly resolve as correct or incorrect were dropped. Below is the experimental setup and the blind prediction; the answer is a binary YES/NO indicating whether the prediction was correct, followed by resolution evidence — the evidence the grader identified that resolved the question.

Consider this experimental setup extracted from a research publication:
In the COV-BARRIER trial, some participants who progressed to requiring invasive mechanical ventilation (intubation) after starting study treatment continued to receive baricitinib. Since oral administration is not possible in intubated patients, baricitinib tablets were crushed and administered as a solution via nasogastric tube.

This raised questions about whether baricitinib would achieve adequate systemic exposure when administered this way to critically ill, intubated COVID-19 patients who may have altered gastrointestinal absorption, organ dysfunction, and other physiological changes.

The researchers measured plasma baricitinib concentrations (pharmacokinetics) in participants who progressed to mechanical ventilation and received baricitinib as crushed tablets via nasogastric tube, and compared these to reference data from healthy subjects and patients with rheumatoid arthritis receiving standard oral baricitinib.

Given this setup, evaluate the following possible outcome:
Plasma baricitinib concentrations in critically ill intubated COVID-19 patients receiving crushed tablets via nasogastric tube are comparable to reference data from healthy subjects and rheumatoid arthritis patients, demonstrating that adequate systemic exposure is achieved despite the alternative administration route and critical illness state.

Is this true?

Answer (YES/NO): YES